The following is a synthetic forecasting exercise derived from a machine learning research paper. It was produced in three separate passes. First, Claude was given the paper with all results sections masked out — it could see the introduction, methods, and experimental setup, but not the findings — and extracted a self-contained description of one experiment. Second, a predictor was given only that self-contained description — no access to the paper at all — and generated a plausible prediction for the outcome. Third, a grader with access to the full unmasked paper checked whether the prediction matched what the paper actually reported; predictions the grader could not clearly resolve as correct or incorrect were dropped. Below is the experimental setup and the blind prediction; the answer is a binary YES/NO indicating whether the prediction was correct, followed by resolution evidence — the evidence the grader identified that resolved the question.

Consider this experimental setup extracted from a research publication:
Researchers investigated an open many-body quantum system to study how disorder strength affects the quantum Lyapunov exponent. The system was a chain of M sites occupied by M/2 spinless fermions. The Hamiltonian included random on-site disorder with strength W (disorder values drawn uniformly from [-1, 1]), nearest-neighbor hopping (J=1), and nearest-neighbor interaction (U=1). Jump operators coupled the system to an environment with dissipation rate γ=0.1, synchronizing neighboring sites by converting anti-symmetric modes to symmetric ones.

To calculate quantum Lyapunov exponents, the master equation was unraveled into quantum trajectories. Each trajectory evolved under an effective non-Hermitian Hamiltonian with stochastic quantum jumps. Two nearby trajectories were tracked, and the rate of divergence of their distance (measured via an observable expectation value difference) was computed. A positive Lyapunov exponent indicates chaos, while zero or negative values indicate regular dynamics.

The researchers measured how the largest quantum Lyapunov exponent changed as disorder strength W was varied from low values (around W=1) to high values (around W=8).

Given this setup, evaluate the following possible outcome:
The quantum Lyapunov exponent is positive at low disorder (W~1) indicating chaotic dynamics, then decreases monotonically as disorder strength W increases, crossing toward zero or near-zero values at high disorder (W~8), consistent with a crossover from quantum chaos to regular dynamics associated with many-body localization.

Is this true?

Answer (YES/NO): NO